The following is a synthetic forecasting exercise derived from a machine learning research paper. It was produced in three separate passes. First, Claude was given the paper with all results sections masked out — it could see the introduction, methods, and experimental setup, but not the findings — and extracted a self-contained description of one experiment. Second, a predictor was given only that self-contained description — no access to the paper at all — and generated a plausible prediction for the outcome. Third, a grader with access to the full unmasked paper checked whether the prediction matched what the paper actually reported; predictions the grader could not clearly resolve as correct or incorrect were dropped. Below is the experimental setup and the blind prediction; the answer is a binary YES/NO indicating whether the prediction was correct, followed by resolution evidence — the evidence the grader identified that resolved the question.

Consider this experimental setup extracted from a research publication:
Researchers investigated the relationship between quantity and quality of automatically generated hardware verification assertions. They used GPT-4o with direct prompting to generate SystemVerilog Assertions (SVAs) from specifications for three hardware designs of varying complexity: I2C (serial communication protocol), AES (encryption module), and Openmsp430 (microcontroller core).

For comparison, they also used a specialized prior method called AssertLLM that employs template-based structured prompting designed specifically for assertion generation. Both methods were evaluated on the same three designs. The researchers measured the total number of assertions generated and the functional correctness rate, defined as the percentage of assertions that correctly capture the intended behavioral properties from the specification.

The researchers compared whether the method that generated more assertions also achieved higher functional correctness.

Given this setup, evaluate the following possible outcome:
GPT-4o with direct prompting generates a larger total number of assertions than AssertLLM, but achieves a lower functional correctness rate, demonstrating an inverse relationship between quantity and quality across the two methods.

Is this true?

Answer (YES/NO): YES